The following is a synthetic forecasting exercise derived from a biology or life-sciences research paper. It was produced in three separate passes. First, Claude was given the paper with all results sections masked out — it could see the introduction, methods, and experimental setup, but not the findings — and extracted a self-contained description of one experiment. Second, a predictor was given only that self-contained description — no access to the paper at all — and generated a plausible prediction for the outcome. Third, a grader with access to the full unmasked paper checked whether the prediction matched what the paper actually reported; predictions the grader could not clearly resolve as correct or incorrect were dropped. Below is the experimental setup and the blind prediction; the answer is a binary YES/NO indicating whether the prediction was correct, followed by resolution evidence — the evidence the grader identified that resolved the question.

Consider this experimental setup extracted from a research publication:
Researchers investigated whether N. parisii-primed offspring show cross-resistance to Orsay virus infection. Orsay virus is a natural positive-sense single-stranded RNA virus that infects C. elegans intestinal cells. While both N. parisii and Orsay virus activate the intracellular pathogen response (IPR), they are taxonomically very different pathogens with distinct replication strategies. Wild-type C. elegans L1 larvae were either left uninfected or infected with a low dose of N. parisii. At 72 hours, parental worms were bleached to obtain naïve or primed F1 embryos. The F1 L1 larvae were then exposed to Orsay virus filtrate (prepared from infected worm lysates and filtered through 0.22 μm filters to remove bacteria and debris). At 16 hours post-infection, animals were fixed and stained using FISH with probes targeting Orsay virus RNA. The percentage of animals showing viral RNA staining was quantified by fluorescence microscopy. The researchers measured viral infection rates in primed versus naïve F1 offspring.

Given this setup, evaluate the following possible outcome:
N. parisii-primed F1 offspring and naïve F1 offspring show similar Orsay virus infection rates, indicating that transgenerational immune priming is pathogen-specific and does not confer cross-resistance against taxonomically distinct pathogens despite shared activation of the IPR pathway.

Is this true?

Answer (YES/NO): YES